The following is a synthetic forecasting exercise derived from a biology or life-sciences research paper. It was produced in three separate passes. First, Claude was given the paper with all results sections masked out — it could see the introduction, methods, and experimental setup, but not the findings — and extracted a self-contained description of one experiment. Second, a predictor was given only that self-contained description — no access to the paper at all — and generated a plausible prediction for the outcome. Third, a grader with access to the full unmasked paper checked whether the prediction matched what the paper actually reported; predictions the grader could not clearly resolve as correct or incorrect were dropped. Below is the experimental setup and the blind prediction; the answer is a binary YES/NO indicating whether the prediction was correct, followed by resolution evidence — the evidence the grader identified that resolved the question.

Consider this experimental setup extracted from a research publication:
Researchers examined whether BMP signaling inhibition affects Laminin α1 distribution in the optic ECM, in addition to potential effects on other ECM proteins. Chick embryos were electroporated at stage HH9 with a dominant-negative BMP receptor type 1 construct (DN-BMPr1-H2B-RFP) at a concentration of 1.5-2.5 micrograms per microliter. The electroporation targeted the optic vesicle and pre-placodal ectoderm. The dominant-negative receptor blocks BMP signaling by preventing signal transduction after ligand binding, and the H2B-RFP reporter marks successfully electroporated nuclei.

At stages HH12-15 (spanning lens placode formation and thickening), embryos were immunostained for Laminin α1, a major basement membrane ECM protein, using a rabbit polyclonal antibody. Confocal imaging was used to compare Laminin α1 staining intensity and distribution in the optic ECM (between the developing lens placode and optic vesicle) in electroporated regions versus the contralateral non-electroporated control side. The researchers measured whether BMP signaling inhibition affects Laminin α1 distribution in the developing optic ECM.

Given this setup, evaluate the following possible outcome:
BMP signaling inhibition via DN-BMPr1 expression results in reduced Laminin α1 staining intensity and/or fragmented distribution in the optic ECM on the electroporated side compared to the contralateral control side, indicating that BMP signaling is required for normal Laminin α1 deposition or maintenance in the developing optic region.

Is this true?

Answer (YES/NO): NO